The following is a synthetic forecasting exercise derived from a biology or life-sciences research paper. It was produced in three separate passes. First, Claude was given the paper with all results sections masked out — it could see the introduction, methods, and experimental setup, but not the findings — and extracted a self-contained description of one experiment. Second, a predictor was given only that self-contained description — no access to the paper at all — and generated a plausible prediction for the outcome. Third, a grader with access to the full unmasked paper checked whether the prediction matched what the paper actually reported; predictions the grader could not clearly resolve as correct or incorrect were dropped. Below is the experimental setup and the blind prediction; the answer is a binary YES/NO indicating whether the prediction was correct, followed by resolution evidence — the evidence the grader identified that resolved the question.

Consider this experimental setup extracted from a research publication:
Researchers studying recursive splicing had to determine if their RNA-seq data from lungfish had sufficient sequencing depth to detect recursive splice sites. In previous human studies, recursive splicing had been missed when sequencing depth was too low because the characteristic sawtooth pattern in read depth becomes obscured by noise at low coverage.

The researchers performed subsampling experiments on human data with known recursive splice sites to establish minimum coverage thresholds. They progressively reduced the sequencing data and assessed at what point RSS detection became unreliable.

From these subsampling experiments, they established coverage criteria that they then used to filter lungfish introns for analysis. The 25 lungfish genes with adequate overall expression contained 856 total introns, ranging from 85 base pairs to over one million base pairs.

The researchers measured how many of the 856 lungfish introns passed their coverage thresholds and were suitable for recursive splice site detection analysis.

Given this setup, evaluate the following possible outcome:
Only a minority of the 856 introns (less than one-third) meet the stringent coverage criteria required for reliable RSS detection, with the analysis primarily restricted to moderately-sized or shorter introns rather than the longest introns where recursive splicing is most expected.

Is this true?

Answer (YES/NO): NO